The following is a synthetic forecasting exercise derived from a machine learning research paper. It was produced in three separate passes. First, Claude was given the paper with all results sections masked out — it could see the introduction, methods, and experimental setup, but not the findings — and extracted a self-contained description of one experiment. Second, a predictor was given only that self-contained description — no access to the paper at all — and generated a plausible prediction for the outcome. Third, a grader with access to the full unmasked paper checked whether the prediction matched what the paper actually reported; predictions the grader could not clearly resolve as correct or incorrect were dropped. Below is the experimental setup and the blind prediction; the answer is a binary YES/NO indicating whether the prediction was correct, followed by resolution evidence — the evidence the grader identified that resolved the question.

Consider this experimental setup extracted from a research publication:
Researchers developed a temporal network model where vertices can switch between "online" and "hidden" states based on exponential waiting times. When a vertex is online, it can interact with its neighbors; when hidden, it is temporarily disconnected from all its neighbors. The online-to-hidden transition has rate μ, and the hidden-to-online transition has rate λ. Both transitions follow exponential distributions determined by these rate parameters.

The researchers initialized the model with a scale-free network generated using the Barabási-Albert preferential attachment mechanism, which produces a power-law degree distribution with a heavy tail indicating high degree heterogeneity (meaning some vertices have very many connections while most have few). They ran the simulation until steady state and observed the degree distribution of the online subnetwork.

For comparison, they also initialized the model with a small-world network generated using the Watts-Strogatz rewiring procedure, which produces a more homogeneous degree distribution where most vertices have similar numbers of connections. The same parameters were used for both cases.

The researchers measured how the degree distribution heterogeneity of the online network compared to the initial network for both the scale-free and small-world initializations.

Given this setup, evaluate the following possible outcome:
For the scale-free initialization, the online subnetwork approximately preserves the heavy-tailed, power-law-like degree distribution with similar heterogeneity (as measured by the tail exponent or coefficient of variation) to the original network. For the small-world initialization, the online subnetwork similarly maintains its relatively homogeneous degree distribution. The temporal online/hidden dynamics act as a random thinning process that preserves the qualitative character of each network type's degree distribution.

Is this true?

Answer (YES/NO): NO